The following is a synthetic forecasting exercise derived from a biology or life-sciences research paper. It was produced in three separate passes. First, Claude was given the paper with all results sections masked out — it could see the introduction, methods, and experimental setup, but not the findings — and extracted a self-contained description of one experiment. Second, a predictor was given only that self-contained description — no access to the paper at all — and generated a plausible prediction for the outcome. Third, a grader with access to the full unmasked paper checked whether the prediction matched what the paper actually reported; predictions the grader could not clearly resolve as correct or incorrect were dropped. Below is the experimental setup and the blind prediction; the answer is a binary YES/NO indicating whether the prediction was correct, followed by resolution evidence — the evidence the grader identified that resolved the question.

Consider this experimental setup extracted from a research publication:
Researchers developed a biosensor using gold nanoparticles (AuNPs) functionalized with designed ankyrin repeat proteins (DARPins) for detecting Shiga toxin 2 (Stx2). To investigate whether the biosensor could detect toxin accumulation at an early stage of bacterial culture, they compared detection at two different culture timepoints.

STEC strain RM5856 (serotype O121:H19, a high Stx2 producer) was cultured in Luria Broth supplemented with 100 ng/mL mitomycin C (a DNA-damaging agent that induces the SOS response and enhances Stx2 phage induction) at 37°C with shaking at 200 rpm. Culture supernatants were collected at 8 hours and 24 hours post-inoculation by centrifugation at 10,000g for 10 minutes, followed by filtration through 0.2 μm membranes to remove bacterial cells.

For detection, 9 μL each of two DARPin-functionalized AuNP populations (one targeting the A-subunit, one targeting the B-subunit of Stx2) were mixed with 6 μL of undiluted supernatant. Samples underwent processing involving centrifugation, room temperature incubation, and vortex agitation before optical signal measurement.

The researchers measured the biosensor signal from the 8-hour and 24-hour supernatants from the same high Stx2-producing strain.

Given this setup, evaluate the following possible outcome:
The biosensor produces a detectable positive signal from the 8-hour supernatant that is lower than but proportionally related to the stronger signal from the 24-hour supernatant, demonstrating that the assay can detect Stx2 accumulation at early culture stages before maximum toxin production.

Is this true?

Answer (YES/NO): YES